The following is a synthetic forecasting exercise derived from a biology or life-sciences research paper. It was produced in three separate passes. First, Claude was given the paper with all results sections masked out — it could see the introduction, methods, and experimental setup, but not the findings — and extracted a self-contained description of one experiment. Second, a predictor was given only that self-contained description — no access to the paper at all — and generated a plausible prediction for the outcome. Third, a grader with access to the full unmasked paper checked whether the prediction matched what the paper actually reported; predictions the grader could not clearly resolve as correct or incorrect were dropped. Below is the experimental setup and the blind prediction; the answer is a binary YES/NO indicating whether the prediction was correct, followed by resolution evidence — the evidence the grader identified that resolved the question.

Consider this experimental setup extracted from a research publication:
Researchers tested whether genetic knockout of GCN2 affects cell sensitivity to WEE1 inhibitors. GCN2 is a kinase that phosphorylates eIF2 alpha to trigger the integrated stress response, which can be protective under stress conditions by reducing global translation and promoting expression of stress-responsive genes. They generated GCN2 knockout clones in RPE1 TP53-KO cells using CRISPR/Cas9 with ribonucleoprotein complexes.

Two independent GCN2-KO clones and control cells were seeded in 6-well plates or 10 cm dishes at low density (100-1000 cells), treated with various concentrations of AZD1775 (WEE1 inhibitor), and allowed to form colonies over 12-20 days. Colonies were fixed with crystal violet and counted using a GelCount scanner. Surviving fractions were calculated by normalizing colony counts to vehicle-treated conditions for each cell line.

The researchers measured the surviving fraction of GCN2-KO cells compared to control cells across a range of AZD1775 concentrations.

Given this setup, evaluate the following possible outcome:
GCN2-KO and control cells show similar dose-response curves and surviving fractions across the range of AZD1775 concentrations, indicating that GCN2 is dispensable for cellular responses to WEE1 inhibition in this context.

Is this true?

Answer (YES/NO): NO